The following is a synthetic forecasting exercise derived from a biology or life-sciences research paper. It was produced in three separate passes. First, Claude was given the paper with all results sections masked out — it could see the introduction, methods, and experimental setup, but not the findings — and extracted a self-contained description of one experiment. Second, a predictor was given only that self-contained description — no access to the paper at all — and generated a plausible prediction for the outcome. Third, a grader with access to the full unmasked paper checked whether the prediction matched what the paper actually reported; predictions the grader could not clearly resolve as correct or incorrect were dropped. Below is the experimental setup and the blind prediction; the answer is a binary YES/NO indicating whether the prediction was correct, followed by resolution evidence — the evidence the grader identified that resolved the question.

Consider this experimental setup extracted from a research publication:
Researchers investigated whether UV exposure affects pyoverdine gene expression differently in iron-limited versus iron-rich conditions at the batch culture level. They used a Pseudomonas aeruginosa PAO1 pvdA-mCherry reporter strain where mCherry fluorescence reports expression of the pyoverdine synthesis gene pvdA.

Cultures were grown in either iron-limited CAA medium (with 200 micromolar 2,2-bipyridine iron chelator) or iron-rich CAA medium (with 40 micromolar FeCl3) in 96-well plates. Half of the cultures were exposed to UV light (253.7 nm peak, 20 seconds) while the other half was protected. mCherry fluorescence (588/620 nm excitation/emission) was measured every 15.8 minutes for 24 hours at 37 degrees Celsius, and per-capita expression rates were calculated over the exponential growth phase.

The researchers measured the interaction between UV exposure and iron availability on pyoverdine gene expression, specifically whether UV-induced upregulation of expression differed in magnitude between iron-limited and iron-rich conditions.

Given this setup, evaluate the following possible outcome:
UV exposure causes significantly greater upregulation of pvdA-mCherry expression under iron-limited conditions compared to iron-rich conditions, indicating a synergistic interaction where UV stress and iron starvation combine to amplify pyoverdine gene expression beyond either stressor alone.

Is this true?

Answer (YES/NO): NO